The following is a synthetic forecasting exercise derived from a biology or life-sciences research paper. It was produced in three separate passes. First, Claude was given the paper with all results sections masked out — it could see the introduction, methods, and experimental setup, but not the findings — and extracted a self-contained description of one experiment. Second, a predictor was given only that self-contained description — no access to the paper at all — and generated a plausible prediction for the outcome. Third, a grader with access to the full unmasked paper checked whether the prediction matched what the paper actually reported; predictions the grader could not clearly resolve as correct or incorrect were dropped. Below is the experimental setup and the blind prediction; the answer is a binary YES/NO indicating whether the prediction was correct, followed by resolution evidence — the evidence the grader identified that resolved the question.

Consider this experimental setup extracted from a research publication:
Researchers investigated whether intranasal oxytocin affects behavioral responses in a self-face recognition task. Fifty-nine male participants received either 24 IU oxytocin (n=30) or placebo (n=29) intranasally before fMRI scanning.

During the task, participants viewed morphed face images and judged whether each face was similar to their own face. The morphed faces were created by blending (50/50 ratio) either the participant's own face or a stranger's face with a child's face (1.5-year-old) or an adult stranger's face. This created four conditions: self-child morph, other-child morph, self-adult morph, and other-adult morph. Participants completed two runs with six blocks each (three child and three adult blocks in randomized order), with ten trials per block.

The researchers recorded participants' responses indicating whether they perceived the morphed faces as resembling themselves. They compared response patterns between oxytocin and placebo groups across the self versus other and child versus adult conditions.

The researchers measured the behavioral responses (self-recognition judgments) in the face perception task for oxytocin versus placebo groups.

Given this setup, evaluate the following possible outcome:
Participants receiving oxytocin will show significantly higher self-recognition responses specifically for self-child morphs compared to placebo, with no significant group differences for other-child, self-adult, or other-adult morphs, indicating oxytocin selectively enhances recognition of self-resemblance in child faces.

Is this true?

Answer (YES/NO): NO